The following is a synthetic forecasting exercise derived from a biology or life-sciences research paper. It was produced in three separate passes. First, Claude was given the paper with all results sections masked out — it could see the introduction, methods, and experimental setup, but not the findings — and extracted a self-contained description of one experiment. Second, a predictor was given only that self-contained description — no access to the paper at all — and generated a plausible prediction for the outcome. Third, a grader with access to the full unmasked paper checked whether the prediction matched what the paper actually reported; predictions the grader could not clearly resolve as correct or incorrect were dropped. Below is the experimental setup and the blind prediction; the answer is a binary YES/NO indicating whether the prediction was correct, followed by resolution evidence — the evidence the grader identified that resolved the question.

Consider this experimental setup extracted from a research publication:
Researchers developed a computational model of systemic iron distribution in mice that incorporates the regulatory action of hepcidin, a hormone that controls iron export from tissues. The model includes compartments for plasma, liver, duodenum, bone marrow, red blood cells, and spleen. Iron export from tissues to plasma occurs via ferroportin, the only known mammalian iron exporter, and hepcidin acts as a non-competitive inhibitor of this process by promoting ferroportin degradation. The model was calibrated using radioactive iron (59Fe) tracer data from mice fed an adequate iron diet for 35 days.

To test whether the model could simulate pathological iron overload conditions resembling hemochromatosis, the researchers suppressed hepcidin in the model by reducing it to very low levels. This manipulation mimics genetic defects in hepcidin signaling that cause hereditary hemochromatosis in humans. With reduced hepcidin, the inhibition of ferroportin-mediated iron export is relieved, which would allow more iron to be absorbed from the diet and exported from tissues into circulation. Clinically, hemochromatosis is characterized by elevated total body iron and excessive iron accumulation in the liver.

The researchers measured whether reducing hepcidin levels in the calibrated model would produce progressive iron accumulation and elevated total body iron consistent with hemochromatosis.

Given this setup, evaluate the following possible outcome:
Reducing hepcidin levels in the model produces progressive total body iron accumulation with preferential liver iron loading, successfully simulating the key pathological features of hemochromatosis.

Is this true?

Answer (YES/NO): NO